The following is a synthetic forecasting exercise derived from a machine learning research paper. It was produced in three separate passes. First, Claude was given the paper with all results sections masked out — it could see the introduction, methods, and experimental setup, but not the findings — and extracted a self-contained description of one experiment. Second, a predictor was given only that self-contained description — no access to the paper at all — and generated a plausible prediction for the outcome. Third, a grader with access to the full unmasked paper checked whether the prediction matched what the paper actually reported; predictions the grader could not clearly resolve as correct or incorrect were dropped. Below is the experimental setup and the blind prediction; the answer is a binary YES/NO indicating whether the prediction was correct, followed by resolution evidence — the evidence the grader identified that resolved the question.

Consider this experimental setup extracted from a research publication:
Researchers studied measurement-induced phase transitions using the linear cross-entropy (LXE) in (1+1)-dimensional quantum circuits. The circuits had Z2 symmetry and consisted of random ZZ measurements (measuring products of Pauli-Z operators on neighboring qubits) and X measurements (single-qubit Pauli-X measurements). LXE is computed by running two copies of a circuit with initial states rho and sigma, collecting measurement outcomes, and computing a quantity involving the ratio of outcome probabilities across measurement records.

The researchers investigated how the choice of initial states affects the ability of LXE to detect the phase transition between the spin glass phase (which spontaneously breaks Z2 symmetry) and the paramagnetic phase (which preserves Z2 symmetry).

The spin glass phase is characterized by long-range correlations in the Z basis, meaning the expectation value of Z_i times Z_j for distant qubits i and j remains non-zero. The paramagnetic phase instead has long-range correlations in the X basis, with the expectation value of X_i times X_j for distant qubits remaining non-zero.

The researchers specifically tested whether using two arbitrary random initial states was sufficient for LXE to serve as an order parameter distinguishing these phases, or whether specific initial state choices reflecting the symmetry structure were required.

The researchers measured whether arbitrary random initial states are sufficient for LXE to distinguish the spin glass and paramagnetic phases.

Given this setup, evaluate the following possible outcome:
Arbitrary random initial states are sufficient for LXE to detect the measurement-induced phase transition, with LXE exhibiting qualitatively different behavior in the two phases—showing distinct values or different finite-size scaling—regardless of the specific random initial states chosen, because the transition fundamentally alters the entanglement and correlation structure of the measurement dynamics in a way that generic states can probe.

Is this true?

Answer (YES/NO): NO